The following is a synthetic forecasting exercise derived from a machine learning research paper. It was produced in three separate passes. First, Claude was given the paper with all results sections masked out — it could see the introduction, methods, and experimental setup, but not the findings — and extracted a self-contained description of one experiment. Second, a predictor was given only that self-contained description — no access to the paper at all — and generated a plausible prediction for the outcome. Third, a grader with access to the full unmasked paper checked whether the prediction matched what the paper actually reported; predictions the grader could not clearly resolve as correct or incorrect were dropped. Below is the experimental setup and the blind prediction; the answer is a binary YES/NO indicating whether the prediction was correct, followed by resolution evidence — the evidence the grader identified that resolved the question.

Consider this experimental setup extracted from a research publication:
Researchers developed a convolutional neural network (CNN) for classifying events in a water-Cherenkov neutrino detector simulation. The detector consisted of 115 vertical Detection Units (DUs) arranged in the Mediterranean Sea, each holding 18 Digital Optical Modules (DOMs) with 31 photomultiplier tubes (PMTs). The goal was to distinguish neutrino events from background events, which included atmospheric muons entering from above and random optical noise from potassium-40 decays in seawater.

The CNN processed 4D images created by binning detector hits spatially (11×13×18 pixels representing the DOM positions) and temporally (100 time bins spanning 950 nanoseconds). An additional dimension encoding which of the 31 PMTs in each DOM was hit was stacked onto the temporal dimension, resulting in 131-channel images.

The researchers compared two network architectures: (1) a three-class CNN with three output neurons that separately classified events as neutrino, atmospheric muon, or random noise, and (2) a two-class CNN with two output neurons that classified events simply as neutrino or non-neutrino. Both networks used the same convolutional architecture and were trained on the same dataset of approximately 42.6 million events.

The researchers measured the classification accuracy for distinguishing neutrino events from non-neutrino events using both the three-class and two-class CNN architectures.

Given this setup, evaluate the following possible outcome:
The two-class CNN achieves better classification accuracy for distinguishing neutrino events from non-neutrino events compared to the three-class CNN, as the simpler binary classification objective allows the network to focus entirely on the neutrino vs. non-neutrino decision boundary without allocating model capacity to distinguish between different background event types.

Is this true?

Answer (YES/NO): YES